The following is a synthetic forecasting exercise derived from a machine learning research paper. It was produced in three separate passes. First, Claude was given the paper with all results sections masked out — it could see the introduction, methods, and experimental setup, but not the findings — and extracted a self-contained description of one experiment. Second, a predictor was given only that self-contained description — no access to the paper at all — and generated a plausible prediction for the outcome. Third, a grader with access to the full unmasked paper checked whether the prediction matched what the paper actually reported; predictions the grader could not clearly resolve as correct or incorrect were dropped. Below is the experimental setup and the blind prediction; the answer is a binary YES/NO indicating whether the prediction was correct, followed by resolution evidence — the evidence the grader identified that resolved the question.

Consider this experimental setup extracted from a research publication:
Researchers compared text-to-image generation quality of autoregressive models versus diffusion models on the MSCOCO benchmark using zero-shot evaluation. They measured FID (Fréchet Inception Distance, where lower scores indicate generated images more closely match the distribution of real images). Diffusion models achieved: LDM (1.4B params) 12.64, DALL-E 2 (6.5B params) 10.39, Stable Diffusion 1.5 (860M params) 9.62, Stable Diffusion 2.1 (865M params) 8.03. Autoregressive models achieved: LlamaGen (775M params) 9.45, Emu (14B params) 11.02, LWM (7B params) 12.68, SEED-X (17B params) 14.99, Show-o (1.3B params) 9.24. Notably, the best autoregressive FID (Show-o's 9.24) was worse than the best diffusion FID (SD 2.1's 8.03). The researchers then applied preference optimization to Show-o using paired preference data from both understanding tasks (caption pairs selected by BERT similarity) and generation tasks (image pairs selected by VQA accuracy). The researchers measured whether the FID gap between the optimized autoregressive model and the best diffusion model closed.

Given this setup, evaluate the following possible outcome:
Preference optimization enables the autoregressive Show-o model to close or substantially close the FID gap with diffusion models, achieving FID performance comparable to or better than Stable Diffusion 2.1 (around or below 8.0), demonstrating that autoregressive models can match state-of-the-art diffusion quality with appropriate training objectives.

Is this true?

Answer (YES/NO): NO